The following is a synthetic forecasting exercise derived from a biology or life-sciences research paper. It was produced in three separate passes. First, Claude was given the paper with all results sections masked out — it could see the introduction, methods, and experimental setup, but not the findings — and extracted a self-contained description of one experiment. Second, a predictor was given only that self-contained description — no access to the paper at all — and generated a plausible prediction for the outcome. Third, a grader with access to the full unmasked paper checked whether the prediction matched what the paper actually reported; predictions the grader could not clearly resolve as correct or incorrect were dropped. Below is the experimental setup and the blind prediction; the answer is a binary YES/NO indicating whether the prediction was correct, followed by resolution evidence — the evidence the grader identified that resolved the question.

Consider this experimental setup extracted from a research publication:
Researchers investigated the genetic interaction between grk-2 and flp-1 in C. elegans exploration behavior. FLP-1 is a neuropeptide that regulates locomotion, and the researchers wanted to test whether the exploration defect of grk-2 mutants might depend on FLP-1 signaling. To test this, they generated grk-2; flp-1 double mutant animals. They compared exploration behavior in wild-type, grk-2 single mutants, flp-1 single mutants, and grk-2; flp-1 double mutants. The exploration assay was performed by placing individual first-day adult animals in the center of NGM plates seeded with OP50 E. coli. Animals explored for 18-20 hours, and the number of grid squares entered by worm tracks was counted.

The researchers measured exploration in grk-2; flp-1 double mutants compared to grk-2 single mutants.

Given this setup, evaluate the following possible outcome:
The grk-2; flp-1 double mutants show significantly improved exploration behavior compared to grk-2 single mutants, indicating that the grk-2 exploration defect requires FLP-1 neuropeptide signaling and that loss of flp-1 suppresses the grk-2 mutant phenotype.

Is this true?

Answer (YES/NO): YES